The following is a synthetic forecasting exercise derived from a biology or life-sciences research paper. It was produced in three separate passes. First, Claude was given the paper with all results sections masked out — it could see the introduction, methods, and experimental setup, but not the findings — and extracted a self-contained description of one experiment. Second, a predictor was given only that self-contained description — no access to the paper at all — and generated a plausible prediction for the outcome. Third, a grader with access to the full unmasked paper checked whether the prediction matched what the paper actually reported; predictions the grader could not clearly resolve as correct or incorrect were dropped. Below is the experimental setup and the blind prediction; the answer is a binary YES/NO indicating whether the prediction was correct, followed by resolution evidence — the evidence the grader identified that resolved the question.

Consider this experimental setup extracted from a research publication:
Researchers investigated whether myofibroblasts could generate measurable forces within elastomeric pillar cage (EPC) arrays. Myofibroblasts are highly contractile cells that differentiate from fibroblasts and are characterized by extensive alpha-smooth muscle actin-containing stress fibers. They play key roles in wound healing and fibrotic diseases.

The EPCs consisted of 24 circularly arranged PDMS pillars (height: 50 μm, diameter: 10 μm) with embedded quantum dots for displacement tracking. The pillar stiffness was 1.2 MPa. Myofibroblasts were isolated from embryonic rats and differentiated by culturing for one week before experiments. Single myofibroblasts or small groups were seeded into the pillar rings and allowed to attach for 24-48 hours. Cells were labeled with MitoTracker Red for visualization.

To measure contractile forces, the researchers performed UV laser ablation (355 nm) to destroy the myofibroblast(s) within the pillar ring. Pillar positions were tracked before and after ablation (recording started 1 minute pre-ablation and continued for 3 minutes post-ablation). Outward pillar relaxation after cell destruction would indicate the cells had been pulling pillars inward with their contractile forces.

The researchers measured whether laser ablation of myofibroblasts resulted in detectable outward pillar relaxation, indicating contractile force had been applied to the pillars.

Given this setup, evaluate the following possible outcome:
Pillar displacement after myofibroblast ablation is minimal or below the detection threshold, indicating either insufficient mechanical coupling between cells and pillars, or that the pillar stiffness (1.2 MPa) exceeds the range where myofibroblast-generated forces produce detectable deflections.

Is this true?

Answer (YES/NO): NO